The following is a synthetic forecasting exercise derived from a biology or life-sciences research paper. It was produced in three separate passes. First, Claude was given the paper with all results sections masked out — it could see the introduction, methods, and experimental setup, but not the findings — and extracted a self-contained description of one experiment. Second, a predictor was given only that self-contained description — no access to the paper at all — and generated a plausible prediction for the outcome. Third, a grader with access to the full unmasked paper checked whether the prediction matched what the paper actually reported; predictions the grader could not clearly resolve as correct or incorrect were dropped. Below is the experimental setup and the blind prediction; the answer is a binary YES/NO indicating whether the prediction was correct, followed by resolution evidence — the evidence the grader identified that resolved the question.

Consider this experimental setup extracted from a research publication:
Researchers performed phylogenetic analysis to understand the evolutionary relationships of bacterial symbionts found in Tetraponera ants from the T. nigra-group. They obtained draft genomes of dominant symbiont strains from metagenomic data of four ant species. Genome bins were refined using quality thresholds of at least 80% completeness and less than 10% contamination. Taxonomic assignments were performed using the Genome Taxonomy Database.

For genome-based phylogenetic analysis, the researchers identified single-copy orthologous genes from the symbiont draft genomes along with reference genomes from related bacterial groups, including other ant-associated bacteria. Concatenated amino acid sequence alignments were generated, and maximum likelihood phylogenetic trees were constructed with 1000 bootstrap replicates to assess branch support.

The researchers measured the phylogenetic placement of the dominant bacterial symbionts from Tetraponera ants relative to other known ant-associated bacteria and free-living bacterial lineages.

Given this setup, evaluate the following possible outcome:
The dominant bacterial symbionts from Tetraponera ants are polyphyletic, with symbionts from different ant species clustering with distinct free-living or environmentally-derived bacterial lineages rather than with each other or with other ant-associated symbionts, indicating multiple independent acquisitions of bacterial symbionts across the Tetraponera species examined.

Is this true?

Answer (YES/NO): NO